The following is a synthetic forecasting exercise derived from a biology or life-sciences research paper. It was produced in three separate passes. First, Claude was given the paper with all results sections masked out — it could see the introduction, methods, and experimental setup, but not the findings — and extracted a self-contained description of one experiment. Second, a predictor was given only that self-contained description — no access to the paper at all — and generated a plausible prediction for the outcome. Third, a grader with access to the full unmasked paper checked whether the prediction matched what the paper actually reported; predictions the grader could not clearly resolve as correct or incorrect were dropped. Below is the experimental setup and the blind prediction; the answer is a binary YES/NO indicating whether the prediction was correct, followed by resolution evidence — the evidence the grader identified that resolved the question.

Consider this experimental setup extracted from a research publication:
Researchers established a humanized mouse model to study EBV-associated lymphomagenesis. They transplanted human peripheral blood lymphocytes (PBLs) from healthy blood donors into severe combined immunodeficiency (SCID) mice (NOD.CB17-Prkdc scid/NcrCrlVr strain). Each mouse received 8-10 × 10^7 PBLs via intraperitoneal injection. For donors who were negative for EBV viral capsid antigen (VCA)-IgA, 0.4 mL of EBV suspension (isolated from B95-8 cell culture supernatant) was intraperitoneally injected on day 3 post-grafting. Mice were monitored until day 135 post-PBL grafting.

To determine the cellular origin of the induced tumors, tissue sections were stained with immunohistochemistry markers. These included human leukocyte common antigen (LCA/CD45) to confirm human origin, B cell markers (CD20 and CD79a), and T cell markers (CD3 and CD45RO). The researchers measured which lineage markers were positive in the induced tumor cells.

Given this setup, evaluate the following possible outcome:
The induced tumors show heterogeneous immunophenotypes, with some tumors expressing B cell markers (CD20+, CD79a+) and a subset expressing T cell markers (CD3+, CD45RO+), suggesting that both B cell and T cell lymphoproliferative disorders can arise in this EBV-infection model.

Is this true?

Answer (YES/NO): NO